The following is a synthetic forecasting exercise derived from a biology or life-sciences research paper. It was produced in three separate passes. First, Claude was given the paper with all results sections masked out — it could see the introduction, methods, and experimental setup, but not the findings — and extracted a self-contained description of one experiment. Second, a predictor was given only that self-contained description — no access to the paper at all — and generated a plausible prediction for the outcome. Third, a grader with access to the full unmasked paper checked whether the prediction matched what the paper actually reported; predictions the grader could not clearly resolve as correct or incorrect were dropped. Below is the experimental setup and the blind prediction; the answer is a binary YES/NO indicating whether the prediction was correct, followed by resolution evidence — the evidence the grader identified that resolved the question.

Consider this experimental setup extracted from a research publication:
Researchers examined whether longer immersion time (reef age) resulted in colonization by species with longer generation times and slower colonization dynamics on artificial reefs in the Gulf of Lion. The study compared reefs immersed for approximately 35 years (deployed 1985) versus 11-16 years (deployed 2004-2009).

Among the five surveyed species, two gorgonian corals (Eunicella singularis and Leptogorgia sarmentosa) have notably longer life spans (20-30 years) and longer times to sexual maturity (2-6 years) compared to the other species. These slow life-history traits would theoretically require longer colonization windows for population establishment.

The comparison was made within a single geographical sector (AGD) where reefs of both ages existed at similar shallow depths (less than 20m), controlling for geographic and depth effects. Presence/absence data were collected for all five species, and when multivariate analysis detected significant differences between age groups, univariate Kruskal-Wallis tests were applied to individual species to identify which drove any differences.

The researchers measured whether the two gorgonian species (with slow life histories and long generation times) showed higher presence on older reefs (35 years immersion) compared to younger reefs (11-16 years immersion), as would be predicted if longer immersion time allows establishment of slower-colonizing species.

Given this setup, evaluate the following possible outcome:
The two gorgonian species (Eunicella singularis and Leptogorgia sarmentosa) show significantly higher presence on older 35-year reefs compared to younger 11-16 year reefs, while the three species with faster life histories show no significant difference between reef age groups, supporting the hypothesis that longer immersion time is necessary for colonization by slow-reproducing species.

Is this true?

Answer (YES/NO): NO